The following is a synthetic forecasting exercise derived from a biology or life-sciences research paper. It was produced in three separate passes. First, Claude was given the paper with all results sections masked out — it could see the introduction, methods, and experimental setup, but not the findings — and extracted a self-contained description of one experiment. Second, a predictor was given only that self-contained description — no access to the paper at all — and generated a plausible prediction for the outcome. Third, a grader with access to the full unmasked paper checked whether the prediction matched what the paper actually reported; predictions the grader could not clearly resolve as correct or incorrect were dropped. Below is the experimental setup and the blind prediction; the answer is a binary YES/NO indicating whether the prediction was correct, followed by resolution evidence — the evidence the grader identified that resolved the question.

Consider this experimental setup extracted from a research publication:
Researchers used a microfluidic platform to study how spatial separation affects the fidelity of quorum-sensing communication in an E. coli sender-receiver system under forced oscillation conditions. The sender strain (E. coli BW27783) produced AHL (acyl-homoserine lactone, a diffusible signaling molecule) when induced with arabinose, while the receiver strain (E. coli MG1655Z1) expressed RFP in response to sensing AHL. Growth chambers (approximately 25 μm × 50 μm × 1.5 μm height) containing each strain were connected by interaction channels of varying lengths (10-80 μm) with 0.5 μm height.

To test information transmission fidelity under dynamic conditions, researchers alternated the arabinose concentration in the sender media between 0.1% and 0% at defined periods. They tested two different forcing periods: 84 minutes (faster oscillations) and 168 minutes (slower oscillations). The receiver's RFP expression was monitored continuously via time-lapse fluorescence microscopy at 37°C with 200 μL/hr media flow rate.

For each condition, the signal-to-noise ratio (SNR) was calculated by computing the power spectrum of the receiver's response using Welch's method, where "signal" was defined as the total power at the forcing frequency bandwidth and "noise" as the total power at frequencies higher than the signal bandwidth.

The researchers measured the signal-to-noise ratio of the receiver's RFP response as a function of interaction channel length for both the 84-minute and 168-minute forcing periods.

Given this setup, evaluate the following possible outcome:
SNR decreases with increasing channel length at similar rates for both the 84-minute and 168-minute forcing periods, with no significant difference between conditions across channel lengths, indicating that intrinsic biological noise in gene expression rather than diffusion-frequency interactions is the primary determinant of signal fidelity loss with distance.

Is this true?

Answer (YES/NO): NO